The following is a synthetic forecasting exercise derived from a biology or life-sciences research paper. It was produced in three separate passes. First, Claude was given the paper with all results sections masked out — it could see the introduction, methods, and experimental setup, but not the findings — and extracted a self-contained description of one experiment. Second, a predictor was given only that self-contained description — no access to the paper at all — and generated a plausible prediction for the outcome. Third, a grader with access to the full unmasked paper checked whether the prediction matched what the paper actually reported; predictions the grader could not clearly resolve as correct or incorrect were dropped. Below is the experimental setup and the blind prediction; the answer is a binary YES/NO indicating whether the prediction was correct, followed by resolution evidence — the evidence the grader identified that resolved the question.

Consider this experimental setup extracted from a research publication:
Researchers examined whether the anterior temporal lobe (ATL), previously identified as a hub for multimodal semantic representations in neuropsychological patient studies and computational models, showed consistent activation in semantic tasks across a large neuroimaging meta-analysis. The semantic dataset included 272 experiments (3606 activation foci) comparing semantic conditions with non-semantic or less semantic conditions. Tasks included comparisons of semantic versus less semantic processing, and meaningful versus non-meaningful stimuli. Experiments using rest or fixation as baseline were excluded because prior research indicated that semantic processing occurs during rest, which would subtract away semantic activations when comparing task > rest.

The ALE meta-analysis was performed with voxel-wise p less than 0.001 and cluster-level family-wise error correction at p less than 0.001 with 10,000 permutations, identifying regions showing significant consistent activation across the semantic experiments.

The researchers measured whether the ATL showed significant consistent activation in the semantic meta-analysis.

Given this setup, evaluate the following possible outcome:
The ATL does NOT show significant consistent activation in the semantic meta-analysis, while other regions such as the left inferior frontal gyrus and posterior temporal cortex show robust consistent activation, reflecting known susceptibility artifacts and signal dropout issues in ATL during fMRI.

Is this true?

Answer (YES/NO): NO